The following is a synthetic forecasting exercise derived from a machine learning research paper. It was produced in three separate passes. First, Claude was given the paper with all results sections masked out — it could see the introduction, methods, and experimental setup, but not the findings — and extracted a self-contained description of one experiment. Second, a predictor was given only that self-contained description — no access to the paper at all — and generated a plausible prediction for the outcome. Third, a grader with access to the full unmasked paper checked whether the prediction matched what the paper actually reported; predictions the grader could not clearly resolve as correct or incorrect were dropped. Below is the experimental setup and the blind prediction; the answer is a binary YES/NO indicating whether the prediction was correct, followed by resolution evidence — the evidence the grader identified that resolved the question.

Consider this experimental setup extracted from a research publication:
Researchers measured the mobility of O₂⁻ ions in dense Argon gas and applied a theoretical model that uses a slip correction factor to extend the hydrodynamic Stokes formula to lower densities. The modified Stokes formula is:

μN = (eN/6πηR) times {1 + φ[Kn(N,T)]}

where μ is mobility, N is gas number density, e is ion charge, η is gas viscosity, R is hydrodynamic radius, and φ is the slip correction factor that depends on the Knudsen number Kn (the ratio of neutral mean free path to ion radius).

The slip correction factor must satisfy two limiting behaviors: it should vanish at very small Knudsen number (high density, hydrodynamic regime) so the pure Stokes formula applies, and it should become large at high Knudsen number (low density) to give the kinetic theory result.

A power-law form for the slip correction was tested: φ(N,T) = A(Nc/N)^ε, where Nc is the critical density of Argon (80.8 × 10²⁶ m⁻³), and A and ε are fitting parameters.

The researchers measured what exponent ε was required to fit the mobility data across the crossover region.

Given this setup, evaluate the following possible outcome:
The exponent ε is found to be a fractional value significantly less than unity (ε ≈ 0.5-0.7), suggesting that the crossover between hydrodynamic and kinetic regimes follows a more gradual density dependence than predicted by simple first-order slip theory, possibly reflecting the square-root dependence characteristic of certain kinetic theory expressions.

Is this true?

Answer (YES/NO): NO